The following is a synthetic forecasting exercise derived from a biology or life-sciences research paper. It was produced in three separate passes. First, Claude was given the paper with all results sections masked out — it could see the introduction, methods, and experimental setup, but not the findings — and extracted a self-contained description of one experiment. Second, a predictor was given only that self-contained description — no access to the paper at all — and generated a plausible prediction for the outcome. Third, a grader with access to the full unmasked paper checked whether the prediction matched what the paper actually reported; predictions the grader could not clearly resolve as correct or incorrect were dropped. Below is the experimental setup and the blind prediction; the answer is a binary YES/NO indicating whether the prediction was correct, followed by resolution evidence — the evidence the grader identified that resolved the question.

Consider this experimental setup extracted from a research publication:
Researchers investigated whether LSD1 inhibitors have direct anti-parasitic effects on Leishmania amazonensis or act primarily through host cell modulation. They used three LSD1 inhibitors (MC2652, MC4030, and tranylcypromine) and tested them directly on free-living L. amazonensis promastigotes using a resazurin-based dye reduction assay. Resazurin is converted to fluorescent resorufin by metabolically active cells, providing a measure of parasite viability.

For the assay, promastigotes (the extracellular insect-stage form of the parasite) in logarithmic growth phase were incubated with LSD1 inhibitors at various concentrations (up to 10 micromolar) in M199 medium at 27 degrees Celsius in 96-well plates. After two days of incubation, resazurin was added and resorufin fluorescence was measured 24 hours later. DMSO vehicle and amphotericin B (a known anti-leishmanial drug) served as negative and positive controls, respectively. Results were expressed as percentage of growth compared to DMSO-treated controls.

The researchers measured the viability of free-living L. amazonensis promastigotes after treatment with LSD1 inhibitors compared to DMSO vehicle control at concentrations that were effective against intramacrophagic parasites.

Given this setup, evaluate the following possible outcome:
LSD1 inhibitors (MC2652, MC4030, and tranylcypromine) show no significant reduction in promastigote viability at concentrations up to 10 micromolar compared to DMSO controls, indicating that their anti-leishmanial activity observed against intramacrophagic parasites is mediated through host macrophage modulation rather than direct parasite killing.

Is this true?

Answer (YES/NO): YES